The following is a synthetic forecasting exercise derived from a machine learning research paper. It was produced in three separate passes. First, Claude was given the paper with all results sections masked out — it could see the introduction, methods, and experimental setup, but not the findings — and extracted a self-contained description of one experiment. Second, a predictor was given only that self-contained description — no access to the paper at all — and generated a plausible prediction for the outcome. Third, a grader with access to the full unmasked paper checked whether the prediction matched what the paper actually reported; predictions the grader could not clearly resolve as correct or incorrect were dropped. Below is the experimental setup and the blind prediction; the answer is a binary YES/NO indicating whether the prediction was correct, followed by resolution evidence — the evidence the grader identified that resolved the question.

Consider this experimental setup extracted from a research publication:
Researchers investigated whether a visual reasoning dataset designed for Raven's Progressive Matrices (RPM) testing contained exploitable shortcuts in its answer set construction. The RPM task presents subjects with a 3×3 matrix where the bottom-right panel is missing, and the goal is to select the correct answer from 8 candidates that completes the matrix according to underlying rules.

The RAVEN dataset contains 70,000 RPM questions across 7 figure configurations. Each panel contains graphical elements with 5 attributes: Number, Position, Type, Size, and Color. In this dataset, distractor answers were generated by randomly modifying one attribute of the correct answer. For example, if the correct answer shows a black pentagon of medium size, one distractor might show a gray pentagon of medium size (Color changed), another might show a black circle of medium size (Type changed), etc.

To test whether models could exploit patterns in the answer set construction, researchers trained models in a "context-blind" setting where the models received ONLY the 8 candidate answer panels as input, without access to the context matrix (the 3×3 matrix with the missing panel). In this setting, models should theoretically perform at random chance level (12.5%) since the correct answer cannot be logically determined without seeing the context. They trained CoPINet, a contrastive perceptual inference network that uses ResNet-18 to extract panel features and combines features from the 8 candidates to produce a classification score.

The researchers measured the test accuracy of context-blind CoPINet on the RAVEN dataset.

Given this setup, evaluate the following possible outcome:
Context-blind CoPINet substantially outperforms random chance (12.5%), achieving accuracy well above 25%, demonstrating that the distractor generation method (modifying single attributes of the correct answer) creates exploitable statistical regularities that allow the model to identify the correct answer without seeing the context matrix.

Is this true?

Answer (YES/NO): YES